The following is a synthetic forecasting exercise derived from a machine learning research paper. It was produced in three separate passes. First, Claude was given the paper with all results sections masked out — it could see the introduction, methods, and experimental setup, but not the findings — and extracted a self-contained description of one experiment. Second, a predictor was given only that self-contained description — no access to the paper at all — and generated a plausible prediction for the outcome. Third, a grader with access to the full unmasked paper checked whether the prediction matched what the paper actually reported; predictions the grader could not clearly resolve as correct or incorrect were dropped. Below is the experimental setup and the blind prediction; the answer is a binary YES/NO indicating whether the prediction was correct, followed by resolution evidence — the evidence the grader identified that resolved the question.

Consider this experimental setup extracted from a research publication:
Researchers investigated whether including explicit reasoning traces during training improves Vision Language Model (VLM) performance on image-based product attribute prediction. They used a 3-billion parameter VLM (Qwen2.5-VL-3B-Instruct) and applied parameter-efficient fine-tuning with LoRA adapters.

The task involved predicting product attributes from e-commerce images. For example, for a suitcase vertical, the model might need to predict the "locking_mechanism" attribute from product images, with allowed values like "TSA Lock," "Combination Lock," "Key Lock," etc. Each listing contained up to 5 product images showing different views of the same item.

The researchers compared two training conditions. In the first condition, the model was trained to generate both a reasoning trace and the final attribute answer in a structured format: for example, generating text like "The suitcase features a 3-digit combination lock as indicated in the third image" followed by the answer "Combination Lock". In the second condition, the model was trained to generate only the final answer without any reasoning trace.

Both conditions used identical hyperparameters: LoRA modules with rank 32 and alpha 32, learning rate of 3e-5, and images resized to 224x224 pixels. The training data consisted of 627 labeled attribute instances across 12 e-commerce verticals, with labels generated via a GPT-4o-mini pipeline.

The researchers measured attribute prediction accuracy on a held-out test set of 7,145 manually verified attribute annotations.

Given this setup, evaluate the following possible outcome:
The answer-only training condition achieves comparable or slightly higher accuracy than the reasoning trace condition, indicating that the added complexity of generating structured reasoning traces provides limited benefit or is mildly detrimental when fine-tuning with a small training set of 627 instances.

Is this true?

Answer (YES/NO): NO